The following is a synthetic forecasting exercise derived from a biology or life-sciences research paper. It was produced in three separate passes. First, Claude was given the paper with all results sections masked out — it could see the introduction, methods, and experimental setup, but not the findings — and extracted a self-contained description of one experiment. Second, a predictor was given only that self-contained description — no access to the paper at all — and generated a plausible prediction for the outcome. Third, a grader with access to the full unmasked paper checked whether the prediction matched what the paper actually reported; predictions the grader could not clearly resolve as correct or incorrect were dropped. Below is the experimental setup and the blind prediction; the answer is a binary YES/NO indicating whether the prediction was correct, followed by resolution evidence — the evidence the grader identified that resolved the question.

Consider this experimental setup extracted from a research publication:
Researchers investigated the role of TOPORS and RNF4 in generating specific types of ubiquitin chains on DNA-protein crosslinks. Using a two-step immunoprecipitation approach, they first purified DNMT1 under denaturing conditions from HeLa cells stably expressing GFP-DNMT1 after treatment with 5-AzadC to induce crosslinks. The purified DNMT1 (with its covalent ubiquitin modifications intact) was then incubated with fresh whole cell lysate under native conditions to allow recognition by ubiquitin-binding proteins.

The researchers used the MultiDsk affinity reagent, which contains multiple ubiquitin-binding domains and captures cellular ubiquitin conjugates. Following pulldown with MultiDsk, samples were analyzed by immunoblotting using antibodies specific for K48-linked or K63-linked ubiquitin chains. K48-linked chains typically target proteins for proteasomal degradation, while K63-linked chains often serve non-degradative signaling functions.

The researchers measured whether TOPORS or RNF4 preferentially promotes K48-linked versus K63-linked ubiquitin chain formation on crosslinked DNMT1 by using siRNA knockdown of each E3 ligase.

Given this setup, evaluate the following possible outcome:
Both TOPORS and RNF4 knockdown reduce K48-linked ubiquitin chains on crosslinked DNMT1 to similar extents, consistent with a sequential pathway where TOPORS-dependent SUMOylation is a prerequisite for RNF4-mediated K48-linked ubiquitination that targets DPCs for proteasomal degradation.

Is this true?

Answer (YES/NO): NO